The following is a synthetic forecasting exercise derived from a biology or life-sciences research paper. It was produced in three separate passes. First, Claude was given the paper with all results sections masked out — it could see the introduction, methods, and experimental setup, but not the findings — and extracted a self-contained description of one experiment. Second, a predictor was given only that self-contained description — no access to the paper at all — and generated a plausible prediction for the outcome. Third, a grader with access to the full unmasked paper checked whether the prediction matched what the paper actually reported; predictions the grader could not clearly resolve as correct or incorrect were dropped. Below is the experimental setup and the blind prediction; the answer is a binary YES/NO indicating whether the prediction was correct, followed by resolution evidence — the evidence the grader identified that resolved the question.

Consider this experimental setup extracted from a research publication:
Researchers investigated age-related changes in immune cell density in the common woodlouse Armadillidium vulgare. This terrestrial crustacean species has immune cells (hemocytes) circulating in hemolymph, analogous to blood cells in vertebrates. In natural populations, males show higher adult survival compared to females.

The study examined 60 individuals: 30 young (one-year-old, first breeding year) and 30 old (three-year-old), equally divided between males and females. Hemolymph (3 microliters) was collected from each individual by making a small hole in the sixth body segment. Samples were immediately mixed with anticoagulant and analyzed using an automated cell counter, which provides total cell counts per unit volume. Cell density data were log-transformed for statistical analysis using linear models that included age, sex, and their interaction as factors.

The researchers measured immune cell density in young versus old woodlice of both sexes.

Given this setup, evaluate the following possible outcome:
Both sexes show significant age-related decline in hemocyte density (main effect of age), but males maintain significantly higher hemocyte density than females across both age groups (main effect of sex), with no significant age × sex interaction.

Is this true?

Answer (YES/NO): NO